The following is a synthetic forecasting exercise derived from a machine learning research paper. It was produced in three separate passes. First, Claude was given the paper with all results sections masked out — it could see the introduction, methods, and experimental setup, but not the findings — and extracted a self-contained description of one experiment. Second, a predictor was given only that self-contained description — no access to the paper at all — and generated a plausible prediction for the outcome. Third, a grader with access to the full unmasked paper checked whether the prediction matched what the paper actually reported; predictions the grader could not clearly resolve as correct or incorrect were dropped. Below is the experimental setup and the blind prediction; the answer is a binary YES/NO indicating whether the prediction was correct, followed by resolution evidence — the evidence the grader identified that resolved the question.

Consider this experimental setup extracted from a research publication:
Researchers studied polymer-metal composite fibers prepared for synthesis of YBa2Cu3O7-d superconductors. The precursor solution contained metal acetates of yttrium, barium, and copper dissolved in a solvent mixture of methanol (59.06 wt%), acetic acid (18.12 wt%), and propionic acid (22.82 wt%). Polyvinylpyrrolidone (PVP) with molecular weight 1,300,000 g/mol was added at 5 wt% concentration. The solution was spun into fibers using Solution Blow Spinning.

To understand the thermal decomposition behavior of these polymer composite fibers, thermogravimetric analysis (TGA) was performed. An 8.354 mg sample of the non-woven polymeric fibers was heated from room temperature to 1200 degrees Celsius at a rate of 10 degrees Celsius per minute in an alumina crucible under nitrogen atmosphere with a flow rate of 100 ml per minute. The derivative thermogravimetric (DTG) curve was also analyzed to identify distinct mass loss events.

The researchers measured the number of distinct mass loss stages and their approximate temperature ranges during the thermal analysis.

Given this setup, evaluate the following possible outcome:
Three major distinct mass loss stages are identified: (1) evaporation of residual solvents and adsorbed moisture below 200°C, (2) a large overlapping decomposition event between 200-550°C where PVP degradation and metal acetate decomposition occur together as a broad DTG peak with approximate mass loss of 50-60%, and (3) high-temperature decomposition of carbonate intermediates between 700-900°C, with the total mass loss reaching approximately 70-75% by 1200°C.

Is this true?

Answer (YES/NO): NO